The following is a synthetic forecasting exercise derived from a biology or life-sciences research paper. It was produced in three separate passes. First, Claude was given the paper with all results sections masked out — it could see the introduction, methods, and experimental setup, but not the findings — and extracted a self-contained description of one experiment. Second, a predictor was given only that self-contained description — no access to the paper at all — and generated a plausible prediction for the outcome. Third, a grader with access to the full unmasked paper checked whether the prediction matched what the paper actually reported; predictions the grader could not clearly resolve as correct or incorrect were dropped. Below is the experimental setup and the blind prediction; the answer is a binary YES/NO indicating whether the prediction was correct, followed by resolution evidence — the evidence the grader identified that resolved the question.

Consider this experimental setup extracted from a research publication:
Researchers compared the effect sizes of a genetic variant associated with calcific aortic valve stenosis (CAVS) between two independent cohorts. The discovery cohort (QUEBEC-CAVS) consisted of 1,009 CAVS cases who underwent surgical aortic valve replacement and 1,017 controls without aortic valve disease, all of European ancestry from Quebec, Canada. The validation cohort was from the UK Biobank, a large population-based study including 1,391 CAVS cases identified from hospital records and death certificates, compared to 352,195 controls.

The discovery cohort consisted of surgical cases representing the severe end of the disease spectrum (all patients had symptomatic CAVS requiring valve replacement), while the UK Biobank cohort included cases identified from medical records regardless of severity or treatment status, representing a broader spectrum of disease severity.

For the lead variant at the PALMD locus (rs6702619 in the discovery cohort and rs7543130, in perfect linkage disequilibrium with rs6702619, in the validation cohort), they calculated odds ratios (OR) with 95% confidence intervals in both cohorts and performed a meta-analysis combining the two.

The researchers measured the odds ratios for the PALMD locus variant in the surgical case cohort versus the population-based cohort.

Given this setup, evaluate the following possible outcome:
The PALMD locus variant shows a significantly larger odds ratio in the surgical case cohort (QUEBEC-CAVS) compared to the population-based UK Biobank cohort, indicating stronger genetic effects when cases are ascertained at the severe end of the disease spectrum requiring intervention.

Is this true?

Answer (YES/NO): NO